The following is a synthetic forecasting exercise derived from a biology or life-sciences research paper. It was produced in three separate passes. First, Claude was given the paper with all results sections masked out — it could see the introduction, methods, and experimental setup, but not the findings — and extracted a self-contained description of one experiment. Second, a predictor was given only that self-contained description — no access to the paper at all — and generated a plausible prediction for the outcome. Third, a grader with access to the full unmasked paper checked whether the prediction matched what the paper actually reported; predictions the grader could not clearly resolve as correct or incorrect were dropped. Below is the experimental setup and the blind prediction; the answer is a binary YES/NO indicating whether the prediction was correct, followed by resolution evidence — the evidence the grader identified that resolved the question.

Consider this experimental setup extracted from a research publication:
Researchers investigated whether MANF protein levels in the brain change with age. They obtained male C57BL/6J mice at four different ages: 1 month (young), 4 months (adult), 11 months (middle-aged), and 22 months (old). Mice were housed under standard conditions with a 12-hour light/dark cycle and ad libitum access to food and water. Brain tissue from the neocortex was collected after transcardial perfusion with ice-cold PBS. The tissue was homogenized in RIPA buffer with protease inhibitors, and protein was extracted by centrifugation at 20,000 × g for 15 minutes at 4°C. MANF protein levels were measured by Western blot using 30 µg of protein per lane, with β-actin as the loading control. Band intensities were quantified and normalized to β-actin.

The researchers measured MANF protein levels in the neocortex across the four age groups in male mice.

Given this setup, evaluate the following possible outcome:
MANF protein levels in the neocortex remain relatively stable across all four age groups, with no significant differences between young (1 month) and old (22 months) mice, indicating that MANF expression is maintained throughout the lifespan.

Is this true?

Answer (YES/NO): NO